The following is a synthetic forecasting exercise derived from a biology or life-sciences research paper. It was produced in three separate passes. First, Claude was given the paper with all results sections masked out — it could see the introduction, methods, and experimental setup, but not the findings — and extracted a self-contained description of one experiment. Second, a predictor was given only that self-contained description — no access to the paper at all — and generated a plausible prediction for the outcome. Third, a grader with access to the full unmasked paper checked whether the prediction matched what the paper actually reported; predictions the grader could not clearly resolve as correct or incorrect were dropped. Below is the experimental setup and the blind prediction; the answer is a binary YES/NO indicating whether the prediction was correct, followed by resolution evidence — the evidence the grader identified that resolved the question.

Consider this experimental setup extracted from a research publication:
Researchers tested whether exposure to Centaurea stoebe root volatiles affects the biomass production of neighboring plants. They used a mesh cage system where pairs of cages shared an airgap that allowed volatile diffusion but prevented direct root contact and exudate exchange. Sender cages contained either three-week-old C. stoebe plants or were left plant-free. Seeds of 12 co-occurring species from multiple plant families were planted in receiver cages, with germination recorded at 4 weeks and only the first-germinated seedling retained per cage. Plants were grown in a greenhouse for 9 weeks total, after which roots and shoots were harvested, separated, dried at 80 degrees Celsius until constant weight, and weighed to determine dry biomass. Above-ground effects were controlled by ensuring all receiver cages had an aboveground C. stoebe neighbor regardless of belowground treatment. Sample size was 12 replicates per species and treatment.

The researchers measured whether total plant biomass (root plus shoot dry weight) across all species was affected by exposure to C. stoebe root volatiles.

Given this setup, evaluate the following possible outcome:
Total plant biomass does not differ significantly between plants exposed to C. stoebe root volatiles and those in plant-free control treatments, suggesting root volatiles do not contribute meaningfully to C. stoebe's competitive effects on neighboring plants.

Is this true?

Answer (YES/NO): NO